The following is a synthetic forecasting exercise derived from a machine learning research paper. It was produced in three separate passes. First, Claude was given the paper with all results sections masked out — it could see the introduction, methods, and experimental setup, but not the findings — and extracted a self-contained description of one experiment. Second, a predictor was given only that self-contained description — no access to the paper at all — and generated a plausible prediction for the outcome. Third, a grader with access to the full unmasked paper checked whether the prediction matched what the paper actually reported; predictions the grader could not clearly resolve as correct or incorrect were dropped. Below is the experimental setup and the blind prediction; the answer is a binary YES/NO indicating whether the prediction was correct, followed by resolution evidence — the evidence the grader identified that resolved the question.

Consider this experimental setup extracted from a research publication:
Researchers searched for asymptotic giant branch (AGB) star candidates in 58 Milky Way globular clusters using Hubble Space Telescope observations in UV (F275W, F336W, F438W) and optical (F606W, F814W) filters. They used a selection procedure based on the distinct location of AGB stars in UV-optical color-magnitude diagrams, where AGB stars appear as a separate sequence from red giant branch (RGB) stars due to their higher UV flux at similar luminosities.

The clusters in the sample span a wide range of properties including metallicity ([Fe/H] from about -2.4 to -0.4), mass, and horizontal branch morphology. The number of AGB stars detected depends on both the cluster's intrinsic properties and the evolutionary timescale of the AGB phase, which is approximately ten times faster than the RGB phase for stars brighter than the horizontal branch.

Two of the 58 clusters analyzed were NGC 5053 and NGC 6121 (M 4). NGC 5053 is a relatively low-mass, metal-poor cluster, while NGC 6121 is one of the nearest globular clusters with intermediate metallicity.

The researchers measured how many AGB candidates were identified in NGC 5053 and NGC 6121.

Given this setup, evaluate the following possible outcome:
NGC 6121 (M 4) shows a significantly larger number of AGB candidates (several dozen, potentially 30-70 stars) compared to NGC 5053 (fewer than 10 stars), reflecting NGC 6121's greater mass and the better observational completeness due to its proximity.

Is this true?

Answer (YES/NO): NO